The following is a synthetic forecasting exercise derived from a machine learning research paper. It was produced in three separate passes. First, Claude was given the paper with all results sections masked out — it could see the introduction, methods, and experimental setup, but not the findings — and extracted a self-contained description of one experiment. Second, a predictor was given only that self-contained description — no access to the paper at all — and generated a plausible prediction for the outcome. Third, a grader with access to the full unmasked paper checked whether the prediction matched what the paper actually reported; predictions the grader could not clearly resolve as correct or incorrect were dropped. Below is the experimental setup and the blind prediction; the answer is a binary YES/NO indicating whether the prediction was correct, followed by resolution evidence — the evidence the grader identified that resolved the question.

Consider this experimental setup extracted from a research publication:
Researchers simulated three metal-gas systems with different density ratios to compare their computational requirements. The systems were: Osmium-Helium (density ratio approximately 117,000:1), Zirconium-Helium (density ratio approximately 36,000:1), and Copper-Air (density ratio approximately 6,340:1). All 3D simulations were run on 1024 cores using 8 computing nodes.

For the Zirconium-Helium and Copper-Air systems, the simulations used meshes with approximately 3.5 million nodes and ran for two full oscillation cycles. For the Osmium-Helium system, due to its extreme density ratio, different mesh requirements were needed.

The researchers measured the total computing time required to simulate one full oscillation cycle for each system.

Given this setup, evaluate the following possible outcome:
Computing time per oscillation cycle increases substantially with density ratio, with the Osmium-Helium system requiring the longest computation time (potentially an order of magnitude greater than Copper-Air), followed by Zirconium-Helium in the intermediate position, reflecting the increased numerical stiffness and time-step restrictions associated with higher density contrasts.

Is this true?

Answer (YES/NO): NO